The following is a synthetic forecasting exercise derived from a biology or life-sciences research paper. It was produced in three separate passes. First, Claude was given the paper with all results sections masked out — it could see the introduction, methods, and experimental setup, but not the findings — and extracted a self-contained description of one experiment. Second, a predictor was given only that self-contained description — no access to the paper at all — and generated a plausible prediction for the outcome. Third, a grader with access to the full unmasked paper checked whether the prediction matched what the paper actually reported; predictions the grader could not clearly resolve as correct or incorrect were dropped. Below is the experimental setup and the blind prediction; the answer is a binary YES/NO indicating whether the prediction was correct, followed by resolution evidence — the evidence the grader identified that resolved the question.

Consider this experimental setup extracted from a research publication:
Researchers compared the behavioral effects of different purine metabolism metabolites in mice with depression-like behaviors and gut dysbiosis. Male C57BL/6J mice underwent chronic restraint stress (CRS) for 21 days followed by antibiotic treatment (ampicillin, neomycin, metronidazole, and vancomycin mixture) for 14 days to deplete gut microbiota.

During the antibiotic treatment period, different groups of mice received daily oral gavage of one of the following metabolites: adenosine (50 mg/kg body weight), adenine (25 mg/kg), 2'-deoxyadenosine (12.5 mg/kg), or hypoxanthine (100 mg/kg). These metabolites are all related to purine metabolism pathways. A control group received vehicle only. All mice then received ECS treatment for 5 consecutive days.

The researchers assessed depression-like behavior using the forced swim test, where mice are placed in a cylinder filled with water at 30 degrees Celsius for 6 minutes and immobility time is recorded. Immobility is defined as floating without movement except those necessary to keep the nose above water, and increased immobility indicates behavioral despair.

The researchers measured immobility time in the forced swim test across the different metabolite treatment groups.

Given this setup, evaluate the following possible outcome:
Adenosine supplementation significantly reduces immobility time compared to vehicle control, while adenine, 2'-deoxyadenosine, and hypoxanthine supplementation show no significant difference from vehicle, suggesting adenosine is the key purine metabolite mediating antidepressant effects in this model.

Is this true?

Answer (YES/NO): YES